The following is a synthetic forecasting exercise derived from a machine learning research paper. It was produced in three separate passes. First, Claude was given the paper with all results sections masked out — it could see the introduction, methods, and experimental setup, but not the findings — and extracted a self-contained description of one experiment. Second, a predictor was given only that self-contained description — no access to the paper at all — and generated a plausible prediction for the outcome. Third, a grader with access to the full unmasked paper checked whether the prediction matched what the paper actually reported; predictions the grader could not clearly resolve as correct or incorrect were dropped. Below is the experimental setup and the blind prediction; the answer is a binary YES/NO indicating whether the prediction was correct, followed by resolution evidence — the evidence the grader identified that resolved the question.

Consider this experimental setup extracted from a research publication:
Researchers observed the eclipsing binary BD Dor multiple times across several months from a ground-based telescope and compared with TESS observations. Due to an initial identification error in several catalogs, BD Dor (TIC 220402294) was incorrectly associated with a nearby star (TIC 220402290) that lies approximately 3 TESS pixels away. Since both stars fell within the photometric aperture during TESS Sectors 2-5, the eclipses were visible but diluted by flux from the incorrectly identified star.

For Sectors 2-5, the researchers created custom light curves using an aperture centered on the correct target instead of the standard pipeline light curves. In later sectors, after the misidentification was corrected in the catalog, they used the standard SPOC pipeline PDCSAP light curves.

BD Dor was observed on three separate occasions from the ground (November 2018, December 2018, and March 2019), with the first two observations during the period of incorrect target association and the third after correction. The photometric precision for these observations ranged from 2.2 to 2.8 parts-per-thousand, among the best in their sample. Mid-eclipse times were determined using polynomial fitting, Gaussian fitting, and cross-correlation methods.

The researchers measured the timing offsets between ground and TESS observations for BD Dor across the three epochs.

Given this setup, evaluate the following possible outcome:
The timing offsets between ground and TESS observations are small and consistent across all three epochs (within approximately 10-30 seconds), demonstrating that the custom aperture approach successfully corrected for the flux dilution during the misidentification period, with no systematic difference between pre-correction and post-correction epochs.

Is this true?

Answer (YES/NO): NO